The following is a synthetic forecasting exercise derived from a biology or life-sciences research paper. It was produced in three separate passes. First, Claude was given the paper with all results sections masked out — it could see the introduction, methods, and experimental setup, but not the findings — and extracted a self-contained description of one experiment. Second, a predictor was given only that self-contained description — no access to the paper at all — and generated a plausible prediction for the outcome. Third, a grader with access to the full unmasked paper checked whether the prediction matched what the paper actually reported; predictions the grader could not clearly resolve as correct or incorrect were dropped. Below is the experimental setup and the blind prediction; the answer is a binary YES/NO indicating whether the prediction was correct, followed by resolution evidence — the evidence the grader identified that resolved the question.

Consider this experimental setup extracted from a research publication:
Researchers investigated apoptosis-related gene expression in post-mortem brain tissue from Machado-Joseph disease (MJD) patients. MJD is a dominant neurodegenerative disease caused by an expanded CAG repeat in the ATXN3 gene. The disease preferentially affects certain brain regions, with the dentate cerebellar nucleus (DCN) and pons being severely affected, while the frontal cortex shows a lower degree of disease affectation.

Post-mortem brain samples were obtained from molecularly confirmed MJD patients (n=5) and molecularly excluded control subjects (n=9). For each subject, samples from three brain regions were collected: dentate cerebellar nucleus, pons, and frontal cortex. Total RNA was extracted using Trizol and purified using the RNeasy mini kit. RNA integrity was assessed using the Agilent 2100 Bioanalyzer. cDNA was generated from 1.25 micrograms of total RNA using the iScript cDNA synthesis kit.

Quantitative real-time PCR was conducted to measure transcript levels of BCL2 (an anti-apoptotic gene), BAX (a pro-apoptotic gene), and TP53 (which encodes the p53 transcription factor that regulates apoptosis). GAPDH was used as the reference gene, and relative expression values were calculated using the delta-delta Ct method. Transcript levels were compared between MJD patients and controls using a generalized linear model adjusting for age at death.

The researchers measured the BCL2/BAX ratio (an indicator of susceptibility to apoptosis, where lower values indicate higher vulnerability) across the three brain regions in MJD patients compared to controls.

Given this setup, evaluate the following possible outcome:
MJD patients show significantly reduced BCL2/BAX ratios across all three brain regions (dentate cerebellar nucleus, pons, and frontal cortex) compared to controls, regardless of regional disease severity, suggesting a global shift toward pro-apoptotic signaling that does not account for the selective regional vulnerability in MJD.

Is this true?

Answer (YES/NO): NO